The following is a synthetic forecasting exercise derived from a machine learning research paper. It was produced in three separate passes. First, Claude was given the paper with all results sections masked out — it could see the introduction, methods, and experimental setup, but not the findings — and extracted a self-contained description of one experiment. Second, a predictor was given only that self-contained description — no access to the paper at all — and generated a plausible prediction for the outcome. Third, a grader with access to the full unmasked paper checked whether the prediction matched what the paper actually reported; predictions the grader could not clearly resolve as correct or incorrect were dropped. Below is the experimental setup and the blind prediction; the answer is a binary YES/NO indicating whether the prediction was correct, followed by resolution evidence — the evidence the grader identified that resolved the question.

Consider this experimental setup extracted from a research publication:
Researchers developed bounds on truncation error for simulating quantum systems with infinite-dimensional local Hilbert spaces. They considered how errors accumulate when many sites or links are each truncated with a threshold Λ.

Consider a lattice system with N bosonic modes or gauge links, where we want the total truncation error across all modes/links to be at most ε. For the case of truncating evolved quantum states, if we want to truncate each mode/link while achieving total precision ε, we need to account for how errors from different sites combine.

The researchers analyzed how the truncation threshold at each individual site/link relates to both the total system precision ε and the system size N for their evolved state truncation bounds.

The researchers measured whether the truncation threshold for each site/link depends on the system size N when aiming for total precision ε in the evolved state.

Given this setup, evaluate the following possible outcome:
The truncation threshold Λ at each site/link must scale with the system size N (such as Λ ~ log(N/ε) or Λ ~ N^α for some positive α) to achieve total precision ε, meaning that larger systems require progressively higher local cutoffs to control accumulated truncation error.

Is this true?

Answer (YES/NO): YES